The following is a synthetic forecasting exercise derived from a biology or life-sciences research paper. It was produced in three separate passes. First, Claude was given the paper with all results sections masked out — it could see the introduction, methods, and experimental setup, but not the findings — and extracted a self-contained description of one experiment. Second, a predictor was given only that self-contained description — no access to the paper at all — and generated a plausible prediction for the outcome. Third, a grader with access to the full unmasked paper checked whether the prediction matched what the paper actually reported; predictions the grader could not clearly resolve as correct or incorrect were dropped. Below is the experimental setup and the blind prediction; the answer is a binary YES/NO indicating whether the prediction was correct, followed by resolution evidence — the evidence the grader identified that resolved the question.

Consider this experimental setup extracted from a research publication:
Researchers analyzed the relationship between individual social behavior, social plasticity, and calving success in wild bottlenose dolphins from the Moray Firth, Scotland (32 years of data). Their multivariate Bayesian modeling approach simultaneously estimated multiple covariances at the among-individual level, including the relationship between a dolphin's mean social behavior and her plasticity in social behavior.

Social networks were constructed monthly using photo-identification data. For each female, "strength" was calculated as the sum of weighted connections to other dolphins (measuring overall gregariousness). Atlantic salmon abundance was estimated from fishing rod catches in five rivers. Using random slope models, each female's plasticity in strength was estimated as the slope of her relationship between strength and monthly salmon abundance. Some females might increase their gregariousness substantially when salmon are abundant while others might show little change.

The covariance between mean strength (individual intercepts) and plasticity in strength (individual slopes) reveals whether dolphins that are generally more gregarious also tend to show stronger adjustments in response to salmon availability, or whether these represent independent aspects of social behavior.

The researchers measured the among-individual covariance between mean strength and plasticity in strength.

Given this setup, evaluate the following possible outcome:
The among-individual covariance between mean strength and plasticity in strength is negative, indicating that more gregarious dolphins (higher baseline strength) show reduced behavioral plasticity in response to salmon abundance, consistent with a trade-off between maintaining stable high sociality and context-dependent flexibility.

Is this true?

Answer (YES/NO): NO